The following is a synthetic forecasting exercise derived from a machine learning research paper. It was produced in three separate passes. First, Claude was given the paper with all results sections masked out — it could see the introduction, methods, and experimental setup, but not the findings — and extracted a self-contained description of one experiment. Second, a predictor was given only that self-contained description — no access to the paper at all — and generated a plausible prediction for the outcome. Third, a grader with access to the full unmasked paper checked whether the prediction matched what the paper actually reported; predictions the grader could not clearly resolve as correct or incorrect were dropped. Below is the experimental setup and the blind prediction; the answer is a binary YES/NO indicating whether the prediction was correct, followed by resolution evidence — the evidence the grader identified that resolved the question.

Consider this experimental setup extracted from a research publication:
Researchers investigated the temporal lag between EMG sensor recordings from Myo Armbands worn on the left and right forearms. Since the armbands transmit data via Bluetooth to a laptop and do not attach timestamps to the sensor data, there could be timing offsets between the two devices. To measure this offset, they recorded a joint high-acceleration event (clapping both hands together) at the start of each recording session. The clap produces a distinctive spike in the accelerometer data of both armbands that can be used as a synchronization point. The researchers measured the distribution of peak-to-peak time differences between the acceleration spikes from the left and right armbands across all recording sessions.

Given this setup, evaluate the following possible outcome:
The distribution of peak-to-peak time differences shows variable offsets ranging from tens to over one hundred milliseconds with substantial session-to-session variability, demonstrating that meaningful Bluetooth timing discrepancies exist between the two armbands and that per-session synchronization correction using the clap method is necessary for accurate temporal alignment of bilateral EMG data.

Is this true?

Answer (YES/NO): NO